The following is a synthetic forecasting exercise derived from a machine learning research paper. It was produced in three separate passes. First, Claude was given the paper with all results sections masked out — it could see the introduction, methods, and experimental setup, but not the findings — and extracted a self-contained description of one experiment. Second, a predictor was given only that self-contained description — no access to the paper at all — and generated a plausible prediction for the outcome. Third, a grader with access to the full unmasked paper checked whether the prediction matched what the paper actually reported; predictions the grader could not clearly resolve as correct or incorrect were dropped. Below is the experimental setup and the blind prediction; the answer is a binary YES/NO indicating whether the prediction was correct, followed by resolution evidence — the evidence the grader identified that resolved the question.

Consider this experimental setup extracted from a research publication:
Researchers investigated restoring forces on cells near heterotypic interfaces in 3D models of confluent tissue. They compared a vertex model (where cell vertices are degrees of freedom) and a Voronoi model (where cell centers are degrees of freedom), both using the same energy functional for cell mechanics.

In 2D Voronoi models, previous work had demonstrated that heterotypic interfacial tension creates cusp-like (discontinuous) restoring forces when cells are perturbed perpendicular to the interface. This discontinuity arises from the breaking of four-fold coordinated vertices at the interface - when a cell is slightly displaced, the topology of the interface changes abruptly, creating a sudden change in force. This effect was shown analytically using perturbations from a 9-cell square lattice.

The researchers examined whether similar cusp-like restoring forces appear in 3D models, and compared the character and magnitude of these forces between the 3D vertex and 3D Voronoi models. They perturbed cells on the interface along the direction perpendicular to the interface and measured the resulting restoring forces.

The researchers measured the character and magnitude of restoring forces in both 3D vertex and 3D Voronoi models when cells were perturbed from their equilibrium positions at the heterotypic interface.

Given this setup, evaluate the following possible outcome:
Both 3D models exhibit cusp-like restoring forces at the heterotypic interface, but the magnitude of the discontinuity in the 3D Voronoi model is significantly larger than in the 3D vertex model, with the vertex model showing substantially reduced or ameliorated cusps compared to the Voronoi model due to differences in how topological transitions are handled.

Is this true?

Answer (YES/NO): YES